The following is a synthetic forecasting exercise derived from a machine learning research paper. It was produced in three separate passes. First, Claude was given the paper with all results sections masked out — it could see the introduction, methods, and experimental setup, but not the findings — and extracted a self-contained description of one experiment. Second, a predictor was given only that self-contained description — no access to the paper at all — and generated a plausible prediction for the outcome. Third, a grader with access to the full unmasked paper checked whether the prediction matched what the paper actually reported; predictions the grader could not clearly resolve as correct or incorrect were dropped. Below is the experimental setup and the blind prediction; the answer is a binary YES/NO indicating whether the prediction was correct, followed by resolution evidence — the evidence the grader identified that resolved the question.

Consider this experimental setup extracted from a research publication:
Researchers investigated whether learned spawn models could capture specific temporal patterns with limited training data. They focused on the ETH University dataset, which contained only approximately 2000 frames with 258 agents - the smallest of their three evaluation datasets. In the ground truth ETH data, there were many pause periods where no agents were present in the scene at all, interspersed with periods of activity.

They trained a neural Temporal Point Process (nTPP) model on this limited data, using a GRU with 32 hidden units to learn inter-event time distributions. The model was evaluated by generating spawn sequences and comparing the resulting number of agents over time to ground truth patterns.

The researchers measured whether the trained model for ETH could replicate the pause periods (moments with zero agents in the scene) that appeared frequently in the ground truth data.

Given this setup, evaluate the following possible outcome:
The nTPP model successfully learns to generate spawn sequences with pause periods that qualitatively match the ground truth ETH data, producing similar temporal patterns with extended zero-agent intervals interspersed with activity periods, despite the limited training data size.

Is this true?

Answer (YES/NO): NO